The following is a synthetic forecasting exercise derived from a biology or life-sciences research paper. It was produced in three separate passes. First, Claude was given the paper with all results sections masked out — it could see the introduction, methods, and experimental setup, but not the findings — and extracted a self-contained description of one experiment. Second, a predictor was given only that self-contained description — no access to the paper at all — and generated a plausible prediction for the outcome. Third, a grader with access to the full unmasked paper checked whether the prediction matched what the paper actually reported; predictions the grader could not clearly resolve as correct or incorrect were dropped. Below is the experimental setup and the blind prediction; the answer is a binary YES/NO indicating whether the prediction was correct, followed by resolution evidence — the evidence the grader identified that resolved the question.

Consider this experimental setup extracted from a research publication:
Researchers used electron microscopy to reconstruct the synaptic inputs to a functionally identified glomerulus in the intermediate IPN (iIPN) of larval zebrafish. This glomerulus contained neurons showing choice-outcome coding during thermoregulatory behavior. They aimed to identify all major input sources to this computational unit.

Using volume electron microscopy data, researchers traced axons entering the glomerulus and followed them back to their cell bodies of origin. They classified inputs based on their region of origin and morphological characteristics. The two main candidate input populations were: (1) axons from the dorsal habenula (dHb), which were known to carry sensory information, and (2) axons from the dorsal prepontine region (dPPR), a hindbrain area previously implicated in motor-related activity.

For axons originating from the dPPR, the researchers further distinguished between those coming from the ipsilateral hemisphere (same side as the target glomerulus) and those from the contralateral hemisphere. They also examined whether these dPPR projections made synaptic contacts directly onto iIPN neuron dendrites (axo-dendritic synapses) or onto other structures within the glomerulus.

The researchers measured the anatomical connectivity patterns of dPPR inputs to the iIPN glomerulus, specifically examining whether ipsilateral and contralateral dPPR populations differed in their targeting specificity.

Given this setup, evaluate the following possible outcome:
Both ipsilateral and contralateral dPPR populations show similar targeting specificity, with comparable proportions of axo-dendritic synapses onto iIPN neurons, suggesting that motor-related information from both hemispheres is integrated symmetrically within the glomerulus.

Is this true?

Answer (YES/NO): NO